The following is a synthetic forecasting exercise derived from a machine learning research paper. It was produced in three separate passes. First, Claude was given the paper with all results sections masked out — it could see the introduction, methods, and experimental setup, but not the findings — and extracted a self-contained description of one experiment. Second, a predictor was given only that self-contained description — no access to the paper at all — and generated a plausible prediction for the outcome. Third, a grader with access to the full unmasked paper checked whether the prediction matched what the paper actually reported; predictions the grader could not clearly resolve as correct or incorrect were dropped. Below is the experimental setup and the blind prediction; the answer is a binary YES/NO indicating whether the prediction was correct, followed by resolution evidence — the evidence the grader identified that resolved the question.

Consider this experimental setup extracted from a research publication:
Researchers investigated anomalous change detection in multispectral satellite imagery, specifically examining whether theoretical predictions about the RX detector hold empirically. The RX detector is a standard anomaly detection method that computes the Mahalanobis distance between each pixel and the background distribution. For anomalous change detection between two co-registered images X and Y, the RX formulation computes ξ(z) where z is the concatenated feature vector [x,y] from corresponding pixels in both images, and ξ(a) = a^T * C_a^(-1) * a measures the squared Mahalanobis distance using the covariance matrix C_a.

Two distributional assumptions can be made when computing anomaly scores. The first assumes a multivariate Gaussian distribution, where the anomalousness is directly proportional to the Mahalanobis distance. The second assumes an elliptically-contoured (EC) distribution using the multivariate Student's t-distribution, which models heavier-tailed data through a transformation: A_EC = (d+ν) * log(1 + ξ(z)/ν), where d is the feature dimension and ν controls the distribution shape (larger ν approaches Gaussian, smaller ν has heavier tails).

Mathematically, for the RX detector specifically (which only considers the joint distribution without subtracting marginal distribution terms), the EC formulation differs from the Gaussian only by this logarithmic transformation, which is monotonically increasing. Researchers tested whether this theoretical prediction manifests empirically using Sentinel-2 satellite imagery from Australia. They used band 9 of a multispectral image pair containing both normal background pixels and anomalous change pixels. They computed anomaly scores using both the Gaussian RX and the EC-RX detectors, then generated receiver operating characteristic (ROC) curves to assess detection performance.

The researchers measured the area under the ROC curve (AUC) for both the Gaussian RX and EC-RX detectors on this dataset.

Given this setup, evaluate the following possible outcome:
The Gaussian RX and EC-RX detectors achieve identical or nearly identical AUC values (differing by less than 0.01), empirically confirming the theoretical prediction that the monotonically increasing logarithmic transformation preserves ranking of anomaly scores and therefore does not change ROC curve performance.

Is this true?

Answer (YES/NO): YES